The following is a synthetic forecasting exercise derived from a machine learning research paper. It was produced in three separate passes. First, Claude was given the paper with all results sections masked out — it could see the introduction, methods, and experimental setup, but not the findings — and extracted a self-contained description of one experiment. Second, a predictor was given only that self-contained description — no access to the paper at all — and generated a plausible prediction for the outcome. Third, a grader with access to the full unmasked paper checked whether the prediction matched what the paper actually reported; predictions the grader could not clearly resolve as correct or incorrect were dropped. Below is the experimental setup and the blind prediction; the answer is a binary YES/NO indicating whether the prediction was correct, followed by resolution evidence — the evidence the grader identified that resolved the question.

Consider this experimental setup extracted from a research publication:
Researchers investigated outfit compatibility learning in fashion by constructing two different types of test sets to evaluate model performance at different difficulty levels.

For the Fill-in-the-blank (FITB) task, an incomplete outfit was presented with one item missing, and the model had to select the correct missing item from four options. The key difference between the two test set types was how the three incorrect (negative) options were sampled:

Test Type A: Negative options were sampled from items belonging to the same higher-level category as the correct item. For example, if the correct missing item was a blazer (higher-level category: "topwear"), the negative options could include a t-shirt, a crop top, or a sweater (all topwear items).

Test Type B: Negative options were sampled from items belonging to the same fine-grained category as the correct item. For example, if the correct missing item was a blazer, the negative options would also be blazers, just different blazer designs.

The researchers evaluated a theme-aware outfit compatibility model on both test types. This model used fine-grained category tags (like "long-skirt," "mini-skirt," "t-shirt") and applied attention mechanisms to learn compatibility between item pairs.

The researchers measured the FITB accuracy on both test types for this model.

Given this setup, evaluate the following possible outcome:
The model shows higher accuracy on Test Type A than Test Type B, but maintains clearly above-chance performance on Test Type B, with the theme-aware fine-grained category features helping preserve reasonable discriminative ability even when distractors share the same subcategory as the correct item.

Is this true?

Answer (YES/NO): YES